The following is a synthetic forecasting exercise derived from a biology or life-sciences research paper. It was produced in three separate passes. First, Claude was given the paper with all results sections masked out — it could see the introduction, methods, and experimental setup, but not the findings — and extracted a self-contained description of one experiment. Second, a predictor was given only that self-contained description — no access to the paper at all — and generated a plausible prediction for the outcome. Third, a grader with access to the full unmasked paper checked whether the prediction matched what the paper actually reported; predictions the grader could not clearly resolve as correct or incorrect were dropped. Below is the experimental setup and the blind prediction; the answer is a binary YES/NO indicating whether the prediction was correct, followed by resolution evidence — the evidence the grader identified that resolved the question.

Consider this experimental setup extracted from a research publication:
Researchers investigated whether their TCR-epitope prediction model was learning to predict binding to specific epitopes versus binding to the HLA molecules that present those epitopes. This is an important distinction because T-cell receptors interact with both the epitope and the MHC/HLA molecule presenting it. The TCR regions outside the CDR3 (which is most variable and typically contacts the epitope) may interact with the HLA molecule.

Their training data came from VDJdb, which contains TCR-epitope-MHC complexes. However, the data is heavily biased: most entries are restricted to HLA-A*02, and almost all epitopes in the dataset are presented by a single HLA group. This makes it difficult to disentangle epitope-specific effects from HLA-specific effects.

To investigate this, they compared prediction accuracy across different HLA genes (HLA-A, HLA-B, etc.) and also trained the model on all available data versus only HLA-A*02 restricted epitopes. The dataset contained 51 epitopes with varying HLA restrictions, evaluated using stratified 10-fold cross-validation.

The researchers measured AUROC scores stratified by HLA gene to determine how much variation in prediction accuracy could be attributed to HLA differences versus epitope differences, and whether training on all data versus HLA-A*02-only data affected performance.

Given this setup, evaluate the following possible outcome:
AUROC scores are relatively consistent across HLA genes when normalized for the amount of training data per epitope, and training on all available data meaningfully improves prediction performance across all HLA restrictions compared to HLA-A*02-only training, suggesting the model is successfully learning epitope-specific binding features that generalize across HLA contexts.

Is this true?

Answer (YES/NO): NO